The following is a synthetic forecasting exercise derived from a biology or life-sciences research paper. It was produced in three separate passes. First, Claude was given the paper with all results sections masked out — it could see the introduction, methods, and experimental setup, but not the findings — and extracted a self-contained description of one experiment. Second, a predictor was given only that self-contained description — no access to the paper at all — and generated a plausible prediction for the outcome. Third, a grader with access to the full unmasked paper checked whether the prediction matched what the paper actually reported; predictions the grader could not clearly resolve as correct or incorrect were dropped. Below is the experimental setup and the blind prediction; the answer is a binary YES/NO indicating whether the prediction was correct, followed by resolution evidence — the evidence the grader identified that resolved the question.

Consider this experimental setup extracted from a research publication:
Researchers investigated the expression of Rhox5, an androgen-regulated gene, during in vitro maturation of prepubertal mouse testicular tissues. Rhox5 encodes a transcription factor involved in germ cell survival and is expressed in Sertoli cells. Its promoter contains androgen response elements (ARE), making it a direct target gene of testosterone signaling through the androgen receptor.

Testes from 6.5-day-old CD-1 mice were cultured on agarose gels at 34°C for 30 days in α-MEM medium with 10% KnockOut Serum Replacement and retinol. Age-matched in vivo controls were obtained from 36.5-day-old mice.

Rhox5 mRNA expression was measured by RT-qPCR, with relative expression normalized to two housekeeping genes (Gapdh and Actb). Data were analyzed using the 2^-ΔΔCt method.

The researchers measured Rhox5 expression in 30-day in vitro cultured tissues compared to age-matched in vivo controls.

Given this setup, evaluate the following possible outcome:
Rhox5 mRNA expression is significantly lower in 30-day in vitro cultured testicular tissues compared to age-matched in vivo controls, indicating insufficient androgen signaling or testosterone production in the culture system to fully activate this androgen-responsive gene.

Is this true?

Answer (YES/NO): YES